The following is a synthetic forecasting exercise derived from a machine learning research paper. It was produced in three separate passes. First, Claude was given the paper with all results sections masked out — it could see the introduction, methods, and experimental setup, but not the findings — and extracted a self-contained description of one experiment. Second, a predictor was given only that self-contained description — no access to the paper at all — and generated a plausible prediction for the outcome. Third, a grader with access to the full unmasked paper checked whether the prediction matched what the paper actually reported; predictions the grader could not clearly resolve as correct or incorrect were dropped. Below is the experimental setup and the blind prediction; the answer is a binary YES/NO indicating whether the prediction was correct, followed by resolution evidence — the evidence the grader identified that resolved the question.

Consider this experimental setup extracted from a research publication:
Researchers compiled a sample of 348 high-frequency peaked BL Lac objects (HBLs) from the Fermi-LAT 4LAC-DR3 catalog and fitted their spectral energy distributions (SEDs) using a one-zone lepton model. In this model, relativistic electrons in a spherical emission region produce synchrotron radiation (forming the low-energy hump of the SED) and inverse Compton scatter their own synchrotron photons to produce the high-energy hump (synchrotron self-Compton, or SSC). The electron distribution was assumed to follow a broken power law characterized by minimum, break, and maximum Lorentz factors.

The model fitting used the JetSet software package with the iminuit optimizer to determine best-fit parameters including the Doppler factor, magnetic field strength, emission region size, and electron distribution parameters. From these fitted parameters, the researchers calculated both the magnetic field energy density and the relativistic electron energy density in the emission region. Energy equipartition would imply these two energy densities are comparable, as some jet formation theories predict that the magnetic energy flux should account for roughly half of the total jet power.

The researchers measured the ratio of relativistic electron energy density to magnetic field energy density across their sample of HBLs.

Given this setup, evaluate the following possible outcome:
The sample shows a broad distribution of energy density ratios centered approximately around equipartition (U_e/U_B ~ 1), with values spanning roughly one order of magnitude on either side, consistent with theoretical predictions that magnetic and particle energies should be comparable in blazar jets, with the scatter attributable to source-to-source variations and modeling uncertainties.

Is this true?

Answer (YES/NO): NO